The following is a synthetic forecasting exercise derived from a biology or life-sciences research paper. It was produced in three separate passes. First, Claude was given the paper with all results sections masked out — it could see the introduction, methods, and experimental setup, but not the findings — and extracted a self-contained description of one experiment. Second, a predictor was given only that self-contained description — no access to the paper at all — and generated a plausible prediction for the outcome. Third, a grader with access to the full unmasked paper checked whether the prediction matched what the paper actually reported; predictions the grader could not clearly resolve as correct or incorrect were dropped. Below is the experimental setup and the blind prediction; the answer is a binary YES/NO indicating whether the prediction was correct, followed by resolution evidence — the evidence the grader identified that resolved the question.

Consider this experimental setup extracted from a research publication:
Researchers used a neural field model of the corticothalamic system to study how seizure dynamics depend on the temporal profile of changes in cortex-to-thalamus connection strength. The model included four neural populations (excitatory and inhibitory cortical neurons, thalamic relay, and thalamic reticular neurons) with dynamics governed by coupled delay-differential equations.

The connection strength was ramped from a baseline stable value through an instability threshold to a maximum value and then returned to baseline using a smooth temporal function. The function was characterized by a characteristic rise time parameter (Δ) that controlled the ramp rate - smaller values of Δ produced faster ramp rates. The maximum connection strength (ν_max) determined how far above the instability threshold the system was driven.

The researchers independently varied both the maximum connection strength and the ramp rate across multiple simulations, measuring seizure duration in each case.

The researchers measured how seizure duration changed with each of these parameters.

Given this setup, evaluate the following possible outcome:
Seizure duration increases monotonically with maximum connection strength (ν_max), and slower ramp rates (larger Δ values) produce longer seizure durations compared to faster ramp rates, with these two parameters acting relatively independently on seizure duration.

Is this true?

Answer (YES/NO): NO